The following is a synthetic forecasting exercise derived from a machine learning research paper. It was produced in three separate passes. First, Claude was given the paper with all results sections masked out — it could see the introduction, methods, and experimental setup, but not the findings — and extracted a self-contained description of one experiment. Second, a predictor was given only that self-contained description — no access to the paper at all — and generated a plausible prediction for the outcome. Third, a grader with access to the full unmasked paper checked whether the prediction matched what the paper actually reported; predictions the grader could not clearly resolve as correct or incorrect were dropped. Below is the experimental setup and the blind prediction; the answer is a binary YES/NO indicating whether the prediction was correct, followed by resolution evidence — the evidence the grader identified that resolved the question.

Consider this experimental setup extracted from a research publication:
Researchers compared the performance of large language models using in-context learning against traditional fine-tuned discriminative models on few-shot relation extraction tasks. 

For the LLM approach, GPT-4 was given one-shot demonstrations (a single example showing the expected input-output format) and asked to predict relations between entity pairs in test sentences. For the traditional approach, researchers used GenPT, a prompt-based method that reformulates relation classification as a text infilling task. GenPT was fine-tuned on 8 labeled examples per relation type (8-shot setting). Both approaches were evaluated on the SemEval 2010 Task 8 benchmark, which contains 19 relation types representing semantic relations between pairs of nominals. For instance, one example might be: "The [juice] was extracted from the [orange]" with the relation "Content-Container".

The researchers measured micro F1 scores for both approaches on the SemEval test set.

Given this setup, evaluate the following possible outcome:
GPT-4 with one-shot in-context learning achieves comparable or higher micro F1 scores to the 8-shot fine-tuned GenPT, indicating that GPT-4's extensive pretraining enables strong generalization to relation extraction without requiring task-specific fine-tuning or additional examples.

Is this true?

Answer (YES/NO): NO